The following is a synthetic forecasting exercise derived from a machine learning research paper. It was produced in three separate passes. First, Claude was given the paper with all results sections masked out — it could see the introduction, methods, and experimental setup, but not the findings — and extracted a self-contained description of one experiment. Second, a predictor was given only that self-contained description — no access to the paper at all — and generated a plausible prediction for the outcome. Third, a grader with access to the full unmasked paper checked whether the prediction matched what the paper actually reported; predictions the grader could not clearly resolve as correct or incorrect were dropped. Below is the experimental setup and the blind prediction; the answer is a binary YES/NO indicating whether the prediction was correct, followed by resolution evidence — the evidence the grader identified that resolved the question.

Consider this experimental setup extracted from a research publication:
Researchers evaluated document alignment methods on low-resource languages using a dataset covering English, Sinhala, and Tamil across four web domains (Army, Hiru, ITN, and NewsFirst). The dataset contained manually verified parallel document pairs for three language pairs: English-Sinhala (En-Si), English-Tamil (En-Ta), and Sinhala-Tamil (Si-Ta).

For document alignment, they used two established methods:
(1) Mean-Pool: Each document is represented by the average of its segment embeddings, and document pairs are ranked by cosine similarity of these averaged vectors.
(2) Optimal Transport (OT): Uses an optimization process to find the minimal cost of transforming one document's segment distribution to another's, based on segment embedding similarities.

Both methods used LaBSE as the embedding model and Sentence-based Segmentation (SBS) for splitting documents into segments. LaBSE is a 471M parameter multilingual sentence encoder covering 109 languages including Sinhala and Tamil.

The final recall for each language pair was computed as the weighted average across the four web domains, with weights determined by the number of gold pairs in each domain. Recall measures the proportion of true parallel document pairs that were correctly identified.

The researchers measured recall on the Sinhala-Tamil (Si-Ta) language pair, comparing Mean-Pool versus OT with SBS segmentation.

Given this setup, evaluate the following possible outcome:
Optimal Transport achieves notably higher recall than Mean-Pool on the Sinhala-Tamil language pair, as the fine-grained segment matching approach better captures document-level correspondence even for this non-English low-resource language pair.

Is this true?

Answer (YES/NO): NO